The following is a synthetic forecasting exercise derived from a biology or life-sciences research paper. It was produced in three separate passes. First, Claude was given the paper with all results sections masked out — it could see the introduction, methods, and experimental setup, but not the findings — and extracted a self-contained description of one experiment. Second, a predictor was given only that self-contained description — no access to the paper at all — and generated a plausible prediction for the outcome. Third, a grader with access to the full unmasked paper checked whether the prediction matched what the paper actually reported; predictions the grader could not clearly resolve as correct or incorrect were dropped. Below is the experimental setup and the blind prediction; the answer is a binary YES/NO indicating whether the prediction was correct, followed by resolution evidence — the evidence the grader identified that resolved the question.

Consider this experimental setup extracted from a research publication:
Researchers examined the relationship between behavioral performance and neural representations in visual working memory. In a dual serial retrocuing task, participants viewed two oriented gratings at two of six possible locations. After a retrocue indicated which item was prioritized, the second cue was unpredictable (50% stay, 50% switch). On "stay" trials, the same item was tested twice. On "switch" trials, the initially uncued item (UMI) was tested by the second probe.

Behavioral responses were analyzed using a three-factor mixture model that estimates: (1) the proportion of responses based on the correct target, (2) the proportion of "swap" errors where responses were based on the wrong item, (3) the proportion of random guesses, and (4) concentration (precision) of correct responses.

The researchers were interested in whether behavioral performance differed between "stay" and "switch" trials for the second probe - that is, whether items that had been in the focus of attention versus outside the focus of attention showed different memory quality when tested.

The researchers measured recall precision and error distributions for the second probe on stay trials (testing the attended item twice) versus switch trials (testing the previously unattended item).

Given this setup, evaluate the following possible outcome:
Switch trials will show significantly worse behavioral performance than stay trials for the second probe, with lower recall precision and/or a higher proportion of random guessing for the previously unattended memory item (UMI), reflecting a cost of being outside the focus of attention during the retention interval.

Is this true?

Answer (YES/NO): NO